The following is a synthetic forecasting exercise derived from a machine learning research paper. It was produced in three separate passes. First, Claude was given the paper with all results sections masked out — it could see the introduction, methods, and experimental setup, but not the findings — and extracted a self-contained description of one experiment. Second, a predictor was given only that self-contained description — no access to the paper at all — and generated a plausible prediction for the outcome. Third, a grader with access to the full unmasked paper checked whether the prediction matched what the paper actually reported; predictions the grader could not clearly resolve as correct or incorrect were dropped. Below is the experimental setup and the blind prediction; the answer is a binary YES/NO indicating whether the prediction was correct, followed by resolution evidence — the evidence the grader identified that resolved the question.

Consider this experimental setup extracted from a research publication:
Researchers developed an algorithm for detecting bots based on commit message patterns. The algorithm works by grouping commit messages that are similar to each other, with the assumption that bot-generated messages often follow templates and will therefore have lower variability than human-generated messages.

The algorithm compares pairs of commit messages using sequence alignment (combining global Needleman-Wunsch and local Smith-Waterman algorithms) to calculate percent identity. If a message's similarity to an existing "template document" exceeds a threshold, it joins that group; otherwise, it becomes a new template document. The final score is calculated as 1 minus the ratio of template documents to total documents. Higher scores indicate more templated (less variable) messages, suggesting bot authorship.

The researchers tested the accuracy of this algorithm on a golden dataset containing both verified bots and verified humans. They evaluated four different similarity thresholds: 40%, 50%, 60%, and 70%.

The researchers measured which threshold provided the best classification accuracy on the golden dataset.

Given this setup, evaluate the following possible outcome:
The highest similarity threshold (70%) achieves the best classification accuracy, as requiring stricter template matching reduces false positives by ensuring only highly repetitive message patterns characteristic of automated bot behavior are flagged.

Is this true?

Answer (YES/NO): NO